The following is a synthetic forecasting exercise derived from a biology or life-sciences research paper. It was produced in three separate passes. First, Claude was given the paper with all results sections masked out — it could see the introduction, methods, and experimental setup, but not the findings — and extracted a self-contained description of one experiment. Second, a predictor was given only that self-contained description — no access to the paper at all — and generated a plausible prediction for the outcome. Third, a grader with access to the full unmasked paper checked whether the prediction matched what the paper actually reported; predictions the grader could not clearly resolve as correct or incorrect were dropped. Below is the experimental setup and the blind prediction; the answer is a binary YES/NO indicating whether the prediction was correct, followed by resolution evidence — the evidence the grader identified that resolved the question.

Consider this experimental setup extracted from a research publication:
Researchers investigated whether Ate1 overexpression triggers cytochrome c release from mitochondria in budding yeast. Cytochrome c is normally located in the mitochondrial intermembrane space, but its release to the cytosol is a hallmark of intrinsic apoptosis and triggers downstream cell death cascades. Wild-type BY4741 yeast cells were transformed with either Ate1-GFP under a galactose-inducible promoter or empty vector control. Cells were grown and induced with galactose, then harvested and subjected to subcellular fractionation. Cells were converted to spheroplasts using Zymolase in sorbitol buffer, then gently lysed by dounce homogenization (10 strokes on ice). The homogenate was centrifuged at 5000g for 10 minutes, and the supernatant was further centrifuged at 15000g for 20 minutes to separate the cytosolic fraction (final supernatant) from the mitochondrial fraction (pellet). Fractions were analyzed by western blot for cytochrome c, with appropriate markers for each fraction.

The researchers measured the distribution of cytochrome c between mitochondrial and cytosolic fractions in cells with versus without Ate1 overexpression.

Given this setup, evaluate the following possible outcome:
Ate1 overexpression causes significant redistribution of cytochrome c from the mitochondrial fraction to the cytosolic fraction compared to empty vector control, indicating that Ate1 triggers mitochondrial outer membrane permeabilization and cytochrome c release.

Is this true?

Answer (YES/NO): YES